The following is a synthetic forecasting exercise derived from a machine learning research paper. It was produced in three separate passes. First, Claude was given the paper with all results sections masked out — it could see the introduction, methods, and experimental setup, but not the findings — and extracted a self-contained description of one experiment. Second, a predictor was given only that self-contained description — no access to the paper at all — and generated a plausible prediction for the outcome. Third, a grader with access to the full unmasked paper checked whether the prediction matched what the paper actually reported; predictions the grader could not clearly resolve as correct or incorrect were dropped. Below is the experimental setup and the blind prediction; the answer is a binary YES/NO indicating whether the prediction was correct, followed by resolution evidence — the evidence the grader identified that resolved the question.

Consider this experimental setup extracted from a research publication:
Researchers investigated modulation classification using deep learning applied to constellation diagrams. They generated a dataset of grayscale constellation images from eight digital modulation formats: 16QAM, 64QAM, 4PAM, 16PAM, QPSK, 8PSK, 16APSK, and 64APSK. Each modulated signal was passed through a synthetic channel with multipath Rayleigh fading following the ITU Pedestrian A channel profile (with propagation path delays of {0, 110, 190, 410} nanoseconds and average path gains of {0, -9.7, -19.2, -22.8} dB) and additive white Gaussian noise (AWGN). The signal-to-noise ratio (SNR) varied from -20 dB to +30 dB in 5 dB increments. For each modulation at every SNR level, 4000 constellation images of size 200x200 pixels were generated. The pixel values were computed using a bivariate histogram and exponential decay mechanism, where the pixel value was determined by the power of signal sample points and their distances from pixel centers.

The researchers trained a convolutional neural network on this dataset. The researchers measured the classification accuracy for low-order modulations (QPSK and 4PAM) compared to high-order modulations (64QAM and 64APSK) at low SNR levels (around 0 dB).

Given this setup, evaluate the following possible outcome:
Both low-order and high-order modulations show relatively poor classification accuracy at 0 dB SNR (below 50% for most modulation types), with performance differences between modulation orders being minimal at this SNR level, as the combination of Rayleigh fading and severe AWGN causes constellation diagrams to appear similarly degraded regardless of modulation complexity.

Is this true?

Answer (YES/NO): NO